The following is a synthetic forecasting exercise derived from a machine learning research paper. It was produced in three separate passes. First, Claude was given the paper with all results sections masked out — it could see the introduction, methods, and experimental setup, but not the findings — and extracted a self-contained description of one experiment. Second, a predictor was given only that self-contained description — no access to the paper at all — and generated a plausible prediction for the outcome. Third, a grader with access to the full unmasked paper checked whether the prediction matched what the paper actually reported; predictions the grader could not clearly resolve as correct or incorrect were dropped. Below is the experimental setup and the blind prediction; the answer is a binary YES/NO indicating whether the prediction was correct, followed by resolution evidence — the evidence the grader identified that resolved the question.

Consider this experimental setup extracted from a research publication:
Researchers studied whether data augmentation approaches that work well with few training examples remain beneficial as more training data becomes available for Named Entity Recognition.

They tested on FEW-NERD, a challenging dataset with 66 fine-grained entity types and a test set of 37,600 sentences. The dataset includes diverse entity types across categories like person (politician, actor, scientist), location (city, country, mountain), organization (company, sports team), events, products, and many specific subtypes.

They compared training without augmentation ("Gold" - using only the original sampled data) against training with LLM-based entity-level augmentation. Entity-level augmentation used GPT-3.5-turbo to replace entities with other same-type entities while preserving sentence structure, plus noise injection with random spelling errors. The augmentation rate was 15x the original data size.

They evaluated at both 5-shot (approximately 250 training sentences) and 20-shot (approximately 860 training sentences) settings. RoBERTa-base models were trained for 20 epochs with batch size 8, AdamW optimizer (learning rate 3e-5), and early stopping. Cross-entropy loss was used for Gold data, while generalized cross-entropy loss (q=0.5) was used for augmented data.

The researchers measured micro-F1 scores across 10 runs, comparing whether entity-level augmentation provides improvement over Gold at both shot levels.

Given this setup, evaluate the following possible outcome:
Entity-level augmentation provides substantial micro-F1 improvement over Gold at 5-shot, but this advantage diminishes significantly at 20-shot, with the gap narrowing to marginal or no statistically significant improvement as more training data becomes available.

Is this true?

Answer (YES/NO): NO